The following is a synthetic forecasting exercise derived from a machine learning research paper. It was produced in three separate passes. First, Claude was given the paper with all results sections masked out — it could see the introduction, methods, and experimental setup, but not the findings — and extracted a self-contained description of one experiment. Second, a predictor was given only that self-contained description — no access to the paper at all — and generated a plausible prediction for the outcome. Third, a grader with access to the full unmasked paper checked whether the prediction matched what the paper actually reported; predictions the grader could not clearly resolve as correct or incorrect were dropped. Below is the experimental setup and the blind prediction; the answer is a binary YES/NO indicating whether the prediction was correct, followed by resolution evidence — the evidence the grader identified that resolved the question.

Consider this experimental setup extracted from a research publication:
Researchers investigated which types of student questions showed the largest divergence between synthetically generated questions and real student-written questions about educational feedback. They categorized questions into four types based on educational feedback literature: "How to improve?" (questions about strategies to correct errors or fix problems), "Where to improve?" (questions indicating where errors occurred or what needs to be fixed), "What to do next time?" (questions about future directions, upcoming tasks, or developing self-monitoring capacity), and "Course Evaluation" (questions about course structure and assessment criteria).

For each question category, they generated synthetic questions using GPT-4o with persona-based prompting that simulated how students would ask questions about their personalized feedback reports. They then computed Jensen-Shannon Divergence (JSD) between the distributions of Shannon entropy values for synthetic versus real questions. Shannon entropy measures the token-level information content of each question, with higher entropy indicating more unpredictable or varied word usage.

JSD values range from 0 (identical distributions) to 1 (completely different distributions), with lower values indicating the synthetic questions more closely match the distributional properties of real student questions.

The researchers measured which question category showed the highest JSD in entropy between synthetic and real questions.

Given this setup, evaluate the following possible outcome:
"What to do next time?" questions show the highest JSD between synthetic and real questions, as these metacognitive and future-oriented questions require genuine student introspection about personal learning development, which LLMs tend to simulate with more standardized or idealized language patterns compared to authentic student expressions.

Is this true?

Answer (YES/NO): YES